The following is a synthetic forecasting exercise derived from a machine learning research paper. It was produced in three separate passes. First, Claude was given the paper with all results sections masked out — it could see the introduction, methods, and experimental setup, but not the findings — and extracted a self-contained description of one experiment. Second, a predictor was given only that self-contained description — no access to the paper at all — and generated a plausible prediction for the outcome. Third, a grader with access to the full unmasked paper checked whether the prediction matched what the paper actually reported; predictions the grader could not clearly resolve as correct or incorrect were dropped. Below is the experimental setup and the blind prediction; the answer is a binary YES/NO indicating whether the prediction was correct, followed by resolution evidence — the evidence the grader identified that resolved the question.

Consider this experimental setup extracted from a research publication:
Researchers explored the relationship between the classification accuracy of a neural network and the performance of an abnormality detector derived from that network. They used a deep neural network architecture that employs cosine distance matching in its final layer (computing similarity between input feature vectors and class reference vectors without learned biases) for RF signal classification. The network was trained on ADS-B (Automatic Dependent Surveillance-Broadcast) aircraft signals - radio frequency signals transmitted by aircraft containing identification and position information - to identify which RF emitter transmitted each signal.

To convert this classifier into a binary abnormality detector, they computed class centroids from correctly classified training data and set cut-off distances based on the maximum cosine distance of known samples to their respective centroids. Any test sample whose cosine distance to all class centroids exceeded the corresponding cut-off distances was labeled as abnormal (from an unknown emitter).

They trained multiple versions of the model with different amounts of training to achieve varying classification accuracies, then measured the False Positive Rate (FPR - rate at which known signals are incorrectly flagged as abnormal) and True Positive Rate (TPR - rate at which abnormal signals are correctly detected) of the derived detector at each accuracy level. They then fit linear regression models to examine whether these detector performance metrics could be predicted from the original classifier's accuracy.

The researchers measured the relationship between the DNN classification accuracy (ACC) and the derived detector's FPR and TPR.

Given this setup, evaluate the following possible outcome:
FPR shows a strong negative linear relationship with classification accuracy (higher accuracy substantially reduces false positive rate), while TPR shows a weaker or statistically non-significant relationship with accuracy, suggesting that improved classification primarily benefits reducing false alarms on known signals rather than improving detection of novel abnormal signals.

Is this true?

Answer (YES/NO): NO